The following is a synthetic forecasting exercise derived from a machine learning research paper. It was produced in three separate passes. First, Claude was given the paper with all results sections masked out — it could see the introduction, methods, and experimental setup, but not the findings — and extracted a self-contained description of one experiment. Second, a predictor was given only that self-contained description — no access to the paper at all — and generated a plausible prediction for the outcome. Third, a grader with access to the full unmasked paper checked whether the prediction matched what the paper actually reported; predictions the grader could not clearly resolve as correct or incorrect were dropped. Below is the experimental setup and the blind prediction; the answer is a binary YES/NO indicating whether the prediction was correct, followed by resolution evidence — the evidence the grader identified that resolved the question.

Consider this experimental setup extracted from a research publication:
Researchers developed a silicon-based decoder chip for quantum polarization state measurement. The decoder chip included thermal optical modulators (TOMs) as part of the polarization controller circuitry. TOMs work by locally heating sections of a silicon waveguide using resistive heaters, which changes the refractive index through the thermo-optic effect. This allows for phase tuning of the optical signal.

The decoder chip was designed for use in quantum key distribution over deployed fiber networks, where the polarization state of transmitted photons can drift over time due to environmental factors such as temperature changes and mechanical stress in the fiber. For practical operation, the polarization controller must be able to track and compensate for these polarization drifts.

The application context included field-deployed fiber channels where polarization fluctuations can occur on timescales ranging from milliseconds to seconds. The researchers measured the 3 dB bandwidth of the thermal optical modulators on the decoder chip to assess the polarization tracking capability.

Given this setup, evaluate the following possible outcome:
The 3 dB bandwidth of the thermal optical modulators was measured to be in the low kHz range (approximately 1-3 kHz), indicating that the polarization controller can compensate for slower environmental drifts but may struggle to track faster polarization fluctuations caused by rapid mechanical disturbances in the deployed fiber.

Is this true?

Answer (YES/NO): NO